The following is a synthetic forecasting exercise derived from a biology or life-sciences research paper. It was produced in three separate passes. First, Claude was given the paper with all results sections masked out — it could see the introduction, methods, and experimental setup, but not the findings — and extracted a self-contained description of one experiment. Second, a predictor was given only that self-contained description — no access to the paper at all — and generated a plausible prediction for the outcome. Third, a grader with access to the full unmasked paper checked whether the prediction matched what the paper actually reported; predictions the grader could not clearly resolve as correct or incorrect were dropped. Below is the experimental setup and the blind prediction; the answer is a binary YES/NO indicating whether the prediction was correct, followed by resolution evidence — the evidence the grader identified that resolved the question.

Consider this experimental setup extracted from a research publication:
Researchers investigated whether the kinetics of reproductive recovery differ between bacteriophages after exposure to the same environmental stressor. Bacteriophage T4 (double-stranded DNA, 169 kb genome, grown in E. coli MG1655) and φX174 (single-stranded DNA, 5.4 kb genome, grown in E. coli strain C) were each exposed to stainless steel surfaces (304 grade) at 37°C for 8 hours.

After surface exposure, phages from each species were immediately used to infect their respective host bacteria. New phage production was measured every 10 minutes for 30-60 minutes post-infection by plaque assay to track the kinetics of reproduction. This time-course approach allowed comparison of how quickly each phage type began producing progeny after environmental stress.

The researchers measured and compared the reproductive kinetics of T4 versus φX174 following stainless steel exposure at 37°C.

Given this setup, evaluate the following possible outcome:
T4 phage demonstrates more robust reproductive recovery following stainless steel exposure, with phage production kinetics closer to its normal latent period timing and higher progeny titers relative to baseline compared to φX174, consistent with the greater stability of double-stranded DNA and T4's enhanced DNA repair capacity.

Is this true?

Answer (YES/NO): NO